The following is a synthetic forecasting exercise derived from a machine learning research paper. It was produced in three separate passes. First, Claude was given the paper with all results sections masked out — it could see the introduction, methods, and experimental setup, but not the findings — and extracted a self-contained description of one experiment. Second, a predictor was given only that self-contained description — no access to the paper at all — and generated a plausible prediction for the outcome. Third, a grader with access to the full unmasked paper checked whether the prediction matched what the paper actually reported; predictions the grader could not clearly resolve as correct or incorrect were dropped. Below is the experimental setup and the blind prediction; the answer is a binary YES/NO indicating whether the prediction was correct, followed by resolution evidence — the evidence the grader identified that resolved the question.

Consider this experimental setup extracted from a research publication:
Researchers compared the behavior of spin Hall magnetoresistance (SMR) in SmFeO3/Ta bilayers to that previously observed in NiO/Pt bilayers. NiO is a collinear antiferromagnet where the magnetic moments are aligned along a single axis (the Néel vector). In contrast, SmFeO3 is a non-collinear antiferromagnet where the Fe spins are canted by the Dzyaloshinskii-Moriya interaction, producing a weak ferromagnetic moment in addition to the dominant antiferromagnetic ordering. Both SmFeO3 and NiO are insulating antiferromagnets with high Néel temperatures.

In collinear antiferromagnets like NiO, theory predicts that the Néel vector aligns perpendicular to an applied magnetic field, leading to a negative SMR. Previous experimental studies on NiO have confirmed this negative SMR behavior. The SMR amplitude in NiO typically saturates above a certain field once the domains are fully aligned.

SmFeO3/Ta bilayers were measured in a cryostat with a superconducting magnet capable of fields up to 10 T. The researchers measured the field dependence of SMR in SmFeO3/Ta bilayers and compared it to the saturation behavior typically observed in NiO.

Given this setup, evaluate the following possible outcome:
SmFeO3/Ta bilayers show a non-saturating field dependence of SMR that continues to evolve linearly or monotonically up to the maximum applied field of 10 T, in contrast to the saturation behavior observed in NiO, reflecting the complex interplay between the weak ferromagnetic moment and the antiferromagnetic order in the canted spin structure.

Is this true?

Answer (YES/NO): YES